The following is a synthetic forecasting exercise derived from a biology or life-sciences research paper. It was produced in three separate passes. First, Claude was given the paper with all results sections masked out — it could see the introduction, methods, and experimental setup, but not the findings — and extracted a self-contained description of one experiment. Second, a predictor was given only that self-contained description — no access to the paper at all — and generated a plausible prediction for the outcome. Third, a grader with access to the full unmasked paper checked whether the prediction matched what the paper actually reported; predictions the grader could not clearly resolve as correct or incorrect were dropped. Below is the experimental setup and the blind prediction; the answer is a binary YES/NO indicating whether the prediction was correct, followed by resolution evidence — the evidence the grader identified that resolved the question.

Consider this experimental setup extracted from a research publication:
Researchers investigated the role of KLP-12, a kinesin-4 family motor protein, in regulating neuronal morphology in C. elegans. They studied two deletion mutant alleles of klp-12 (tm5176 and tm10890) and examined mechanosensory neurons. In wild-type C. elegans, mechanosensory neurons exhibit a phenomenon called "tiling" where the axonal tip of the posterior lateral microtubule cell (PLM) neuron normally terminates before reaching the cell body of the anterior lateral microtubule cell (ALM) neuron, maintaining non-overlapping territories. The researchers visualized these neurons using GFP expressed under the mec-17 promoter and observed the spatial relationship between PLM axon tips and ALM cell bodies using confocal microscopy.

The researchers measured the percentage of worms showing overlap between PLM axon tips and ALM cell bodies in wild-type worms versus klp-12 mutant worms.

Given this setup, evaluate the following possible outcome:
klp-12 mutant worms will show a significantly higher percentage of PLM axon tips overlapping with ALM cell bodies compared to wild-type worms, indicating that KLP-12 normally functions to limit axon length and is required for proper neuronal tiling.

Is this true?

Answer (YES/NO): YES